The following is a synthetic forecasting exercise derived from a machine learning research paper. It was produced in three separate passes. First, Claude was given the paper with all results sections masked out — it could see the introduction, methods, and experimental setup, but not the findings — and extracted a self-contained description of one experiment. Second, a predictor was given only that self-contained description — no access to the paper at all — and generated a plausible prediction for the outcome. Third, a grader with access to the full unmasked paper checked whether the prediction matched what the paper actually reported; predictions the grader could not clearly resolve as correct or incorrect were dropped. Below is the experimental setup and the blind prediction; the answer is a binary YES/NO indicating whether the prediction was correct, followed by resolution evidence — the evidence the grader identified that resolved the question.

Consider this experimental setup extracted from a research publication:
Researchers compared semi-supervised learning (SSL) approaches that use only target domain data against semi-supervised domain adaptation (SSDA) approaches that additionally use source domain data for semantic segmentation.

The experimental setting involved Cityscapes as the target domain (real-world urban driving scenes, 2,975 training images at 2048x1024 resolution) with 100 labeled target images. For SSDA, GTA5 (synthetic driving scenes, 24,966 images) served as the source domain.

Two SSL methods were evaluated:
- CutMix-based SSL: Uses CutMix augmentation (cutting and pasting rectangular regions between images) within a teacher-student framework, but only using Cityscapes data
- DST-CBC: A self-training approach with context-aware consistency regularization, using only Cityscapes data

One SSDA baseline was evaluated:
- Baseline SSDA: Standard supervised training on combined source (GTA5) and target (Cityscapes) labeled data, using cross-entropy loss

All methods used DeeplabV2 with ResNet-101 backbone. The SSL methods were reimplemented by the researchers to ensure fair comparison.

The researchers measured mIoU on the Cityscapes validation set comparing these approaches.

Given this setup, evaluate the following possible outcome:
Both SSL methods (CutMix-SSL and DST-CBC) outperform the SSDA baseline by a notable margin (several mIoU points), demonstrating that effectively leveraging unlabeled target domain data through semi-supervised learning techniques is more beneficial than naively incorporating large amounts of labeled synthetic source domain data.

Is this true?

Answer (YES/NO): NO